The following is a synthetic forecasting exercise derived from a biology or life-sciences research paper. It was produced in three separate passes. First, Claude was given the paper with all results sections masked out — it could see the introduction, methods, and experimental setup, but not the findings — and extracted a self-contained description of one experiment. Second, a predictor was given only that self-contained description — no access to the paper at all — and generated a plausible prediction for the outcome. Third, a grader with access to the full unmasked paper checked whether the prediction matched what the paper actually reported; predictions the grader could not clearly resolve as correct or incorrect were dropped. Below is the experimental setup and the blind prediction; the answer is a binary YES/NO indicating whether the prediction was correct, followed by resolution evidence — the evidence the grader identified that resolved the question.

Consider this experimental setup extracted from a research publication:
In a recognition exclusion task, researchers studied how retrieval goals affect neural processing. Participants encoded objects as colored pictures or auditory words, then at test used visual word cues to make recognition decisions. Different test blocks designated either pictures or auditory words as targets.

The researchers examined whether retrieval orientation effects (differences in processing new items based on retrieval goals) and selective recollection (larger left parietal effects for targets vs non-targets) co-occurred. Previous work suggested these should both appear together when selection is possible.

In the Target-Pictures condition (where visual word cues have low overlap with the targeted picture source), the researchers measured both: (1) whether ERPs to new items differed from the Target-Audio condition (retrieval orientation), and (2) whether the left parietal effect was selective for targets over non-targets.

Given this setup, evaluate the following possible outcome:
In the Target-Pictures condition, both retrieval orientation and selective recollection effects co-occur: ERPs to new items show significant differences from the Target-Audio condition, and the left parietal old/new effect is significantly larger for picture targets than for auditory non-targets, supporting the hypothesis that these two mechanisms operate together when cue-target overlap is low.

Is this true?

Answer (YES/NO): NO